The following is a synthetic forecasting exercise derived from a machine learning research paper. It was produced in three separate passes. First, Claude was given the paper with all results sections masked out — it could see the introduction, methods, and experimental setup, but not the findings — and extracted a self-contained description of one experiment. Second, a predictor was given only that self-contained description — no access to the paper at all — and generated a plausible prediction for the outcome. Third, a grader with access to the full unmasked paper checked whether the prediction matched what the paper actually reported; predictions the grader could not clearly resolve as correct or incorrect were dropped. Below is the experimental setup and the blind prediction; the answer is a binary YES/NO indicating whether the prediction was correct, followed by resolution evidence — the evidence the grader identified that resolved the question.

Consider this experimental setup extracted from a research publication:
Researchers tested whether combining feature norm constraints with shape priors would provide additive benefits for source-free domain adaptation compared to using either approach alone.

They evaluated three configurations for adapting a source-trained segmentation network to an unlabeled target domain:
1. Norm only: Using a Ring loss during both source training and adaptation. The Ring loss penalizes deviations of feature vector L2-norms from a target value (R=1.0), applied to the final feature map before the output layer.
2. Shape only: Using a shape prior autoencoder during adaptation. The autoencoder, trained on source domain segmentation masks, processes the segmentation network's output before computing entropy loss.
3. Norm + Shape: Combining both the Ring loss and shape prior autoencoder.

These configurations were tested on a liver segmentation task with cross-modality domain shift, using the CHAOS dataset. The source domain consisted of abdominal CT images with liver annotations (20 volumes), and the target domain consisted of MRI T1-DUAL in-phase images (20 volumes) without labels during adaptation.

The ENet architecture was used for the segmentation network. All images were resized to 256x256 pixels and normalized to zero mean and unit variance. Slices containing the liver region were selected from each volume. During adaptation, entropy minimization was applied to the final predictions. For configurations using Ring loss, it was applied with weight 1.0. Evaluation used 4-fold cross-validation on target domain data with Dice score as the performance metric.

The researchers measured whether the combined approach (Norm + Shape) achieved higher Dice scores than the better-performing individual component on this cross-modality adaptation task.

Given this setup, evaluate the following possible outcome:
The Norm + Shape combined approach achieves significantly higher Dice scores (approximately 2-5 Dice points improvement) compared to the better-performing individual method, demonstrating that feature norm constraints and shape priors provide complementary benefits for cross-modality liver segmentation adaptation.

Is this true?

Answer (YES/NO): NO